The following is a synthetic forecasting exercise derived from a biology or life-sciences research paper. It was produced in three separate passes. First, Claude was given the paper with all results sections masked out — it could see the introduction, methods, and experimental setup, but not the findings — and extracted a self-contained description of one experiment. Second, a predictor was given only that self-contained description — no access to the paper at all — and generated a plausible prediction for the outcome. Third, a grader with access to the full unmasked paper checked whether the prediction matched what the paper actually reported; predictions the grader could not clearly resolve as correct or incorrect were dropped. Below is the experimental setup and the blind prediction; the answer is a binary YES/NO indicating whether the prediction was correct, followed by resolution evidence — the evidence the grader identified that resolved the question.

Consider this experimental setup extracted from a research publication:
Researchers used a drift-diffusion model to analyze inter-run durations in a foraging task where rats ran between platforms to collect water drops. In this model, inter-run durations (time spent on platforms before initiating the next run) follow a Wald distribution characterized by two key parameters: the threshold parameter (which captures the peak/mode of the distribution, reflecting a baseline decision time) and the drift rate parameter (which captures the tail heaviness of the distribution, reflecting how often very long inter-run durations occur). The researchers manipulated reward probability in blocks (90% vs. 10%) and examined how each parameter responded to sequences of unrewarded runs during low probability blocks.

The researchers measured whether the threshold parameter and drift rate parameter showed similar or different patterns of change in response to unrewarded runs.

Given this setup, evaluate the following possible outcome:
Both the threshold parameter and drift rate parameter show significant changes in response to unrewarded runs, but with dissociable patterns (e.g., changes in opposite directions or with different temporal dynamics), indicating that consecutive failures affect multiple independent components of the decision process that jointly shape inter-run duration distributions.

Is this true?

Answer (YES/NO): NO